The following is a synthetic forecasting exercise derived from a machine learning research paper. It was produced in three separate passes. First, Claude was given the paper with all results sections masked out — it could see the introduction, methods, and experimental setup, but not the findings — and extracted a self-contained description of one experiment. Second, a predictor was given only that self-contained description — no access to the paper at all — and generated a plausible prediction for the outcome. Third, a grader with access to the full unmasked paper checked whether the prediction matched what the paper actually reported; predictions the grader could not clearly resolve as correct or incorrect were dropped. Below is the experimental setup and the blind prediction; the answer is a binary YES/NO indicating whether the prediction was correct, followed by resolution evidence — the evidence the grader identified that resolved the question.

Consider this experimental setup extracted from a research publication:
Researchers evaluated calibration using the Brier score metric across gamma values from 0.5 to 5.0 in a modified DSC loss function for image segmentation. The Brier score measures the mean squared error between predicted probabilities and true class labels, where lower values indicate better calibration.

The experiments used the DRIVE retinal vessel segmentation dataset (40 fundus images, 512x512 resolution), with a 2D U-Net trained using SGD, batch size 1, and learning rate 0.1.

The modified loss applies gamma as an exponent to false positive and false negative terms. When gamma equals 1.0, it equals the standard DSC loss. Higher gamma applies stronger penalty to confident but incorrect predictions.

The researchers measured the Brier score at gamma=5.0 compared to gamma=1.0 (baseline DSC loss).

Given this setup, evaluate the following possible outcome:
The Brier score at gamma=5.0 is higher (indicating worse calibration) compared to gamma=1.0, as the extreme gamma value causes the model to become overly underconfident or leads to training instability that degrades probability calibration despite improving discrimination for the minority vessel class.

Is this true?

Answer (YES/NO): NO